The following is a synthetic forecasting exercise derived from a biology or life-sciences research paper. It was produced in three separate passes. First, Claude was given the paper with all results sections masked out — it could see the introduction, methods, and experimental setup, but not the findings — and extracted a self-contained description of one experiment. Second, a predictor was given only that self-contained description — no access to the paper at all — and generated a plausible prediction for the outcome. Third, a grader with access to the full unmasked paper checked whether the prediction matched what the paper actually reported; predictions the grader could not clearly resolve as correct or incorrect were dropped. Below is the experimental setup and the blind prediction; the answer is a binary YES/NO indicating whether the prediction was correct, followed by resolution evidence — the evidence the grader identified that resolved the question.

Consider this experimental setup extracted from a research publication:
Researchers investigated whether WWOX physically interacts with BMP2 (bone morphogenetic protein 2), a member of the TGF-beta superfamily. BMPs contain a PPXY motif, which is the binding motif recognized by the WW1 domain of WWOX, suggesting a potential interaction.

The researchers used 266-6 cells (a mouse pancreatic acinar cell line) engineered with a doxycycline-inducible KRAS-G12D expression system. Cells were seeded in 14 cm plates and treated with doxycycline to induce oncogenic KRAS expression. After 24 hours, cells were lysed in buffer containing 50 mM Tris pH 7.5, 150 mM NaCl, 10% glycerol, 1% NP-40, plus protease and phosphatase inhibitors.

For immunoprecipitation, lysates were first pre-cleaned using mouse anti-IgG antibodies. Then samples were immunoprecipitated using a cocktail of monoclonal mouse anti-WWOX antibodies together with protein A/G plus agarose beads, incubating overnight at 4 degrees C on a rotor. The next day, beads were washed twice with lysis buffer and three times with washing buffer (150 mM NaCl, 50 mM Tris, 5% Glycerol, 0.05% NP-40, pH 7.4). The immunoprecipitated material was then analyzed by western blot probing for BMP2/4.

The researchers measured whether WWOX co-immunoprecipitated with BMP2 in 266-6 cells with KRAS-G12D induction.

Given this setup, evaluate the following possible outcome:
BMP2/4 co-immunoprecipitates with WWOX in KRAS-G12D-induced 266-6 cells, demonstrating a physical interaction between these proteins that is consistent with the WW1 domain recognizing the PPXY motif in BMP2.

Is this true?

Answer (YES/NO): YES